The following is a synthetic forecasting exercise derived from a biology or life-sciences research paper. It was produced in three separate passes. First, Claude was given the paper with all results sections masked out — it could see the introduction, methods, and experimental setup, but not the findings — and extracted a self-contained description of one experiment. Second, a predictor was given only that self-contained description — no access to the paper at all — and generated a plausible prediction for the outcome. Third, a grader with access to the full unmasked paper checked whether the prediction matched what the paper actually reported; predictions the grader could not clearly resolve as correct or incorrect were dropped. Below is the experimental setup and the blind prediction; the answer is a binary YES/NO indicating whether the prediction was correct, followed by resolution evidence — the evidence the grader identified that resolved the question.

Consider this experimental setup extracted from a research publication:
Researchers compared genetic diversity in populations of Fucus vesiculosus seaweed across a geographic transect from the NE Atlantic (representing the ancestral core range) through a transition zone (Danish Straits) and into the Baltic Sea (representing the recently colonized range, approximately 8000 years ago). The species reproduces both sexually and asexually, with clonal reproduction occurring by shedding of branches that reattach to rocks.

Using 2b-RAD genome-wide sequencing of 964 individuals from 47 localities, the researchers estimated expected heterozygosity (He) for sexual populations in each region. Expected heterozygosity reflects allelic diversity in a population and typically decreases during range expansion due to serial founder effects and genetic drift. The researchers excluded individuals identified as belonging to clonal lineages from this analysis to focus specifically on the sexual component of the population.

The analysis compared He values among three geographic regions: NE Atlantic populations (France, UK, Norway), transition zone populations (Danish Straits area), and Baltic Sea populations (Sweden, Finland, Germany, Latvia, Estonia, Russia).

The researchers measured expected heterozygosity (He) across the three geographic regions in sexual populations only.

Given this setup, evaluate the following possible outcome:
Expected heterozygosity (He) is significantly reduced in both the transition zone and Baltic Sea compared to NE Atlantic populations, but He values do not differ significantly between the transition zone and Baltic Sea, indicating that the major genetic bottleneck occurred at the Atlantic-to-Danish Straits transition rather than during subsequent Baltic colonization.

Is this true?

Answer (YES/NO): NO